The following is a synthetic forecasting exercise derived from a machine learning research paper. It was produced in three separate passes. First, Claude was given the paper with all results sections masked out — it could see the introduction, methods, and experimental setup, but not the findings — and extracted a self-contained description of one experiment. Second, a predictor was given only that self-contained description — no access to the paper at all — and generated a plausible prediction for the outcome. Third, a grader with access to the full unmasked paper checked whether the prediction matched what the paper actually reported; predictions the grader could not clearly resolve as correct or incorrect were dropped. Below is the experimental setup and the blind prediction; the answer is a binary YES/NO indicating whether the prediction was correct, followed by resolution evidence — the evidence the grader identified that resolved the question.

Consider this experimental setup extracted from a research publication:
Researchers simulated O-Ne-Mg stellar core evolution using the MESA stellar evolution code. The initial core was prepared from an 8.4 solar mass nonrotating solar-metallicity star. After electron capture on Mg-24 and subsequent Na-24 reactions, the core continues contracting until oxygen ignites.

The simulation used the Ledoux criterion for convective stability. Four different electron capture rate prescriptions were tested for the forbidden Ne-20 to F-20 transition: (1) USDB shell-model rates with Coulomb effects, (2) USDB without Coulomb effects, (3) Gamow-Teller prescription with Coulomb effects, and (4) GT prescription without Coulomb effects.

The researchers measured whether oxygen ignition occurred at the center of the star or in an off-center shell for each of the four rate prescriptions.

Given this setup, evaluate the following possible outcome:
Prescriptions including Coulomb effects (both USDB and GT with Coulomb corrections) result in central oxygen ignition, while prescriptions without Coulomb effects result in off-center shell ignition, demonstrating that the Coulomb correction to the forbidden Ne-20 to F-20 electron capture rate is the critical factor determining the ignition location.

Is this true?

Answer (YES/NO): NO